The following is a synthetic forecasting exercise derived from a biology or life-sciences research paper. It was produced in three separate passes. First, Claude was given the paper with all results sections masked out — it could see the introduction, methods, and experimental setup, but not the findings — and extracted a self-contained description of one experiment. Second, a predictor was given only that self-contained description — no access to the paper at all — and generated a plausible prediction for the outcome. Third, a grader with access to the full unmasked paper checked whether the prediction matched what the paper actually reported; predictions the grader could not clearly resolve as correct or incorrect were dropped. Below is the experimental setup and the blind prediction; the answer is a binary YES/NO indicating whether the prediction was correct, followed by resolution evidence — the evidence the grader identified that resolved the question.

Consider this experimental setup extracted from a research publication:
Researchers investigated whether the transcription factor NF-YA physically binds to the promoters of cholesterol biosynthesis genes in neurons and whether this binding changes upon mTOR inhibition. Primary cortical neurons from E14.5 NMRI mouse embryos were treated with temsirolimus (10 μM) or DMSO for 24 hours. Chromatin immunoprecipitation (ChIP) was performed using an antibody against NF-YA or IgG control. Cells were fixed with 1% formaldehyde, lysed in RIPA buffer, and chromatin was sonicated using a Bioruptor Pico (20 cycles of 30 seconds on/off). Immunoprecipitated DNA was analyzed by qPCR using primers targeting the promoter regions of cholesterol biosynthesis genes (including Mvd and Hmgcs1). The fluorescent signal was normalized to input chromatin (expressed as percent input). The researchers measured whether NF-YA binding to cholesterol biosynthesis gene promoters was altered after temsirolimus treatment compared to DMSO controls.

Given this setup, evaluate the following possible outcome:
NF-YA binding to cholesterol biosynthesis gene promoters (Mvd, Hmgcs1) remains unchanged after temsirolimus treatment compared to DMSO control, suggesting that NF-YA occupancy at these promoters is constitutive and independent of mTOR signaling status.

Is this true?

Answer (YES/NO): NO